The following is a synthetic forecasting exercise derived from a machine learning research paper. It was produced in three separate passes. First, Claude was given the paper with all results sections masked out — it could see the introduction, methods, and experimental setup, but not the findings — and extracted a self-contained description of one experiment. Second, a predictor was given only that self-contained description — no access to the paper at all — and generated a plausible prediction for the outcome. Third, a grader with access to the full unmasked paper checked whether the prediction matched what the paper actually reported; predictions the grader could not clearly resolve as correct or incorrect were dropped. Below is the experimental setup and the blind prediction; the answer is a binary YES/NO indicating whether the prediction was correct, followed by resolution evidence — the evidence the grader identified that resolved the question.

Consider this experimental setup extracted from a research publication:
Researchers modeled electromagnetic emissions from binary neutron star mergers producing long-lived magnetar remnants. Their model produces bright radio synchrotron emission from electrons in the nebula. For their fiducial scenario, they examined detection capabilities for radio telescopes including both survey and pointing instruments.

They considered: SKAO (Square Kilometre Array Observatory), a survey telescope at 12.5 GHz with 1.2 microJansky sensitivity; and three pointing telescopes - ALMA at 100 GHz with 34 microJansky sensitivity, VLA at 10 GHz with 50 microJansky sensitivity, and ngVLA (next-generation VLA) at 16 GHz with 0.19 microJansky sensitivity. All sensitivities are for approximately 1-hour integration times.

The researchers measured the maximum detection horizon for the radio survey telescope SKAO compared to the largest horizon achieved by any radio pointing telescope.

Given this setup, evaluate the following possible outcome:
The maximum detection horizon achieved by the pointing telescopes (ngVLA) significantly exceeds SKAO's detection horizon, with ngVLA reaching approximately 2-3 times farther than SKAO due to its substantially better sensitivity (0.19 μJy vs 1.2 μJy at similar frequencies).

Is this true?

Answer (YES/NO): YES